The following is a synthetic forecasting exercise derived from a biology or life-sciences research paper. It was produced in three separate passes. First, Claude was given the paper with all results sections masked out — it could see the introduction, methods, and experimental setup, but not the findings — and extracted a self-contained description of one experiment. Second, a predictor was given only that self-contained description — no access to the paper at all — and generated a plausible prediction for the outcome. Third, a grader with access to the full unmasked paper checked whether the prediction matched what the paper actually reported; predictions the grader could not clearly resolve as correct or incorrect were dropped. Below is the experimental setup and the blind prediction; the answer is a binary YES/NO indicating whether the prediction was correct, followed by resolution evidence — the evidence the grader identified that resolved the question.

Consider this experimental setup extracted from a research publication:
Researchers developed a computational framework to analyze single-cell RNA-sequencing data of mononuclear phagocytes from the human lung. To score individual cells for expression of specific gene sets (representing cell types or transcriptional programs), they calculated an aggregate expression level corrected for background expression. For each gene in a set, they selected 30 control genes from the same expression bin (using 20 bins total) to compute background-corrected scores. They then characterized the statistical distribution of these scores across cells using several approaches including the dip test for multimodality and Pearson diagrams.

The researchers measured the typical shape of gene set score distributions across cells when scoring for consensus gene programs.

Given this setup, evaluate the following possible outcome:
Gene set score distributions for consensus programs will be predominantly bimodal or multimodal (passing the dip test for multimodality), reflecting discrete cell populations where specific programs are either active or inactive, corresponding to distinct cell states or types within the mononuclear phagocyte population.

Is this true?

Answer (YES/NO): NO